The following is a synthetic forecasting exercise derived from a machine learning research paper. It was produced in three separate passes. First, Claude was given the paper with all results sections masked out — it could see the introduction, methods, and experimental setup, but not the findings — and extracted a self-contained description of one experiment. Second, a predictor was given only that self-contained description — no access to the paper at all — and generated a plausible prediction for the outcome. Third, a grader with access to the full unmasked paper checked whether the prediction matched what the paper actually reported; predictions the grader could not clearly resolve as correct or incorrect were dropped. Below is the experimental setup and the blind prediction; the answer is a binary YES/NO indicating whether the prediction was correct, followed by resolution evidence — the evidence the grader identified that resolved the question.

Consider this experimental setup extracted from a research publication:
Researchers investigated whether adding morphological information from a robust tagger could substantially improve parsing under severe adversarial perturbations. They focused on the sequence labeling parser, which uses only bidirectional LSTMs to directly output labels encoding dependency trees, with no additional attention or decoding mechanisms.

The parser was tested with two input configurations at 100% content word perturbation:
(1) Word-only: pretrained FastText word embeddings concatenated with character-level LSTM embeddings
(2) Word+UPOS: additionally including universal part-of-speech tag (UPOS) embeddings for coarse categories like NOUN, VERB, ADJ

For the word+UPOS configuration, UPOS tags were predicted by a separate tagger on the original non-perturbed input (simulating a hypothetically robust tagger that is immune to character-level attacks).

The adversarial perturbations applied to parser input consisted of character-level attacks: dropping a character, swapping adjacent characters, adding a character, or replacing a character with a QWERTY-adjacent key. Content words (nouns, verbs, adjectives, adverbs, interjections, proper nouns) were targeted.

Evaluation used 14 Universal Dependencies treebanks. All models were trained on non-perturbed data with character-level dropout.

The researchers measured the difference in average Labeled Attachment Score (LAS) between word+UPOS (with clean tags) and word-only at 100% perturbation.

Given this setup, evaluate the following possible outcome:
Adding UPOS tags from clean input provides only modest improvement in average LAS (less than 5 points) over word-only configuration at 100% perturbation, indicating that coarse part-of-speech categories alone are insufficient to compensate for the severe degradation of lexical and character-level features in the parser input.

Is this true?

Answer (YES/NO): NO